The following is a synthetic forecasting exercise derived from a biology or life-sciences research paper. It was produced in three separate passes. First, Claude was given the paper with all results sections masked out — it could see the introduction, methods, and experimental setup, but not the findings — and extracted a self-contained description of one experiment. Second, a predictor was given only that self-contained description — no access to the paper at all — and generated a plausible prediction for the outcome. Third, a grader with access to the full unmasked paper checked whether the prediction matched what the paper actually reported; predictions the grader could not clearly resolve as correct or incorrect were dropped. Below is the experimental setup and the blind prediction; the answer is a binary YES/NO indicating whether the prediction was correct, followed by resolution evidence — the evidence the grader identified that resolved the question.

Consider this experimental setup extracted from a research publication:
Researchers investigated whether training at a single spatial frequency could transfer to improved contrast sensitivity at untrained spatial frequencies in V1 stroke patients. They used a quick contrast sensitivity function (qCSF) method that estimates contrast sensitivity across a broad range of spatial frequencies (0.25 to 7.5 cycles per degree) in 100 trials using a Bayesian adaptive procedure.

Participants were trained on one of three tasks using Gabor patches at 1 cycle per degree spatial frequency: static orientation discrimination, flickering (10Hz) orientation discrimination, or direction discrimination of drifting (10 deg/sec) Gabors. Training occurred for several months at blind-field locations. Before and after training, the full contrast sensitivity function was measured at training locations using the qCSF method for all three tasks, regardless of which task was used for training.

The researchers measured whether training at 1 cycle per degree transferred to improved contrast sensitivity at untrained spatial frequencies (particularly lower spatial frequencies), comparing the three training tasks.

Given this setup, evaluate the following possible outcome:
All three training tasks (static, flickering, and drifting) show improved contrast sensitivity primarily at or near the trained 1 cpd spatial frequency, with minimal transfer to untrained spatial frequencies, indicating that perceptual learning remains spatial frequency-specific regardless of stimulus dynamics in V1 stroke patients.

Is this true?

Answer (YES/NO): NO